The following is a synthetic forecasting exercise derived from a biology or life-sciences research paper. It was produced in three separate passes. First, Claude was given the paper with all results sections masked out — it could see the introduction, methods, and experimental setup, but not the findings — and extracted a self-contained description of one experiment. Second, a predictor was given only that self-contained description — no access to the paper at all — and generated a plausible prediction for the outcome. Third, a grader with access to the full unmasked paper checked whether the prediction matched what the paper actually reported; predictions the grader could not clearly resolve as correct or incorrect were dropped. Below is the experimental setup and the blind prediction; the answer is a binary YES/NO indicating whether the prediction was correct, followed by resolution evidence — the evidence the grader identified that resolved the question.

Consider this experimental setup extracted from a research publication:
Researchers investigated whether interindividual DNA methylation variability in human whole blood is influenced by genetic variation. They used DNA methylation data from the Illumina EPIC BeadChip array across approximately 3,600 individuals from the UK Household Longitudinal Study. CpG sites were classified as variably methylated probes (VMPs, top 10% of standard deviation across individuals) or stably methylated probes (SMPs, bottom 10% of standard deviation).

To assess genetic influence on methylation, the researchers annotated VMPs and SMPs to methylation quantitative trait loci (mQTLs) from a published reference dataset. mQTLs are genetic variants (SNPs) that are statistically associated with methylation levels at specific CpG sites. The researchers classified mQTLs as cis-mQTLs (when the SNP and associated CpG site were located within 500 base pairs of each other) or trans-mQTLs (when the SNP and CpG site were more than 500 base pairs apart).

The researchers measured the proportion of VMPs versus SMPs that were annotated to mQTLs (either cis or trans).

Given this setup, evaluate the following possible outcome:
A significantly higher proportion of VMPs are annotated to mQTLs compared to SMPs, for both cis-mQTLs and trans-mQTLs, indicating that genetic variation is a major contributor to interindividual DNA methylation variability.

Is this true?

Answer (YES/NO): YES